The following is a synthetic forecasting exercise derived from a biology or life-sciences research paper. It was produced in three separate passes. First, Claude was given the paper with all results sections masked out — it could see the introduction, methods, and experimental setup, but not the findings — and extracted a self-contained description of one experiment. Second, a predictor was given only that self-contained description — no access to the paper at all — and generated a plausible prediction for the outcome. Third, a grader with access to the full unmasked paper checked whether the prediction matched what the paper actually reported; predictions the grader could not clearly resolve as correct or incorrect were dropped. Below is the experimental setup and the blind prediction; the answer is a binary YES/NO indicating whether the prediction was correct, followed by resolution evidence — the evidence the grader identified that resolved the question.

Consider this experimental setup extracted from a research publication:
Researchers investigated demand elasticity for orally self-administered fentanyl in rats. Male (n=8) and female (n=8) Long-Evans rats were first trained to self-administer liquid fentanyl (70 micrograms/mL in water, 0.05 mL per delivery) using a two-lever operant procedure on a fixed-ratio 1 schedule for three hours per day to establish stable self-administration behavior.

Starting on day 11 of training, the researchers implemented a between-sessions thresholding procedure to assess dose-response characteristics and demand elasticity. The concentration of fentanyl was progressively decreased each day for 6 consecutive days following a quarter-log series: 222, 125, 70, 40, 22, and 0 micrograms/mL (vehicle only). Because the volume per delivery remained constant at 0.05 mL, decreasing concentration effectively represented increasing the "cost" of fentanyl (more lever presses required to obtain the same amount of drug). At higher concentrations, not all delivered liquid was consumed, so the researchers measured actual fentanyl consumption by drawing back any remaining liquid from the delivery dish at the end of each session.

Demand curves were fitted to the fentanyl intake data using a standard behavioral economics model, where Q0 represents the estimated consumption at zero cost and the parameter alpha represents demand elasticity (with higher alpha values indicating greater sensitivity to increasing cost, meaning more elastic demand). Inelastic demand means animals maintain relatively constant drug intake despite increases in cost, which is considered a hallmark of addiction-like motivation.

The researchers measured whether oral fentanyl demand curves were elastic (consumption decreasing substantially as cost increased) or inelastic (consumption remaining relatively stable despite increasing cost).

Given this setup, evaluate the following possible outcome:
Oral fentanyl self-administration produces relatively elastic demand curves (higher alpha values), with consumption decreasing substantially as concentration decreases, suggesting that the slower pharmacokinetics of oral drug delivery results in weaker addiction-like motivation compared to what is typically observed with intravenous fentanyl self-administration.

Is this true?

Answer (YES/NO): NO